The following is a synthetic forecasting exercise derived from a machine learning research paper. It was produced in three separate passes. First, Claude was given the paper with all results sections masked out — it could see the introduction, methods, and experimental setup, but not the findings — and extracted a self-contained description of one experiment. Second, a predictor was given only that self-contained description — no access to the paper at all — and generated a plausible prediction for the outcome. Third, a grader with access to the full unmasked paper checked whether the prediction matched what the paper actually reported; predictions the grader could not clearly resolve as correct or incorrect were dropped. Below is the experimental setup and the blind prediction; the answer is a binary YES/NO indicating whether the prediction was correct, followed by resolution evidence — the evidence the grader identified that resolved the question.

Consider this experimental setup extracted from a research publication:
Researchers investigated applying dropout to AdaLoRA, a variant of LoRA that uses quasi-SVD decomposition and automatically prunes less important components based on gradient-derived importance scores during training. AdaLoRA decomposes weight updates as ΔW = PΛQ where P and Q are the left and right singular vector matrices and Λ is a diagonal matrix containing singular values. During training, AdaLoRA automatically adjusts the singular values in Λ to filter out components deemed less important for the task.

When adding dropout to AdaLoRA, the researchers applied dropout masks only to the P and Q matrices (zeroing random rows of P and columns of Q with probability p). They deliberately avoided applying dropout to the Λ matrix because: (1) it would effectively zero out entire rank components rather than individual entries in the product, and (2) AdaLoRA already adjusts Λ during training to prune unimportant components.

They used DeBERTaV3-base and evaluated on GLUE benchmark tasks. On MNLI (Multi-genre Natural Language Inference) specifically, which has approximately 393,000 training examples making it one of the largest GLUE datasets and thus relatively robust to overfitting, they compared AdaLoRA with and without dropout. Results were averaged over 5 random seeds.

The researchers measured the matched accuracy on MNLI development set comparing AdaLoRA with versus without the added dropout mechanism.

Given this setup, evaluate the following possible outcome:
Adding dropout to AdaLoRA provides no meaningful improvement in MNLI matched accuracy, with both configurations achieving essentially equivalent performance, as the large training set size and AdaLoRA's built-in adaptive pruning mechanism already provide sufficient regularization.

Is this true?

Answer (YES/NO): YES